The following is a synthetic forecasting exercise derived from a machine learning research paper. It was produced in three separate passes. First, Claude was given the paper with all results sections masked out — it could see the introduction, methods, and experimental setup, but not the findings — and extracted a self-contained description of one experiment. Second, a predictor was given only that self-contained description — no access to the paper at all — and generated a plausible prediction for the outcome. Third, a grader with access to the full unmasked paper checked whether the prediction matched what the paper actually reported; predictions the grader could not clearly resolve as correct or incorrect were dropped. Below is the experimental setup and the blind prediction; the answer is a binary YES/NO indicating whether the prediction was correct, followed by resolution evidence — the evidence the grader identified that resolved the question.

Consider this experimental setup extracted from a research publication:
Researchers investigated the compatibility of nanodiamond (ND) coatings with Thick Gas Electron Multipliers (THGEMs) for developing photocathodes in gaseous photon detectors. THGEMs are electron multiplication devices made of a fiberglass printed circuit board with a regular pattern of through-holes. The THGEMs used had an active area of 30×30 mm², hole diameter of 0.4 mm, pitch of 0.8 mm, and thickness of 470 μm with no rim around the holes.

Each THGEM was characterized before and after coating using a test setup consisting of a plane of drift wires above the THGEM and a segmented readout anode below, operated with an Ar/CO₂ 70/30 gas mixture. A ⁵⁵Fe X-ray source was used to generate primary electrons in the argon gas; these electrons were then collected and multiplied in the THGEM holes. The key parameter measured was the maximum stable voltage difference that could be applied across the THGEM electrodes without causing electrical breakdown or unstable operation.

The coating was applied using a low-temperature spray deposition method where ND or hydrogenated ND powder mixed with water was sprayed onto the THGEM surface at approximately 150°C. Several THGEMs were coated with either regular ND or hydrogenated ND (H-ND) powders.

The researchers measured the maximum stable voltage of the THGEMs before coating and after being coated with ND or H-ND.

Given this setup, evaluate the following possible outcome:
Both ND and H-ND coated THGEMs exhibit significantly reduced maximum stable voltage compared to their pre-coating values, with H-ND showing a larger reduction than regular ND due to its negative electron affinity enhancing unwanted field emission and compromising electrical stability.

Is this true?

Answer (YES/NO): NO